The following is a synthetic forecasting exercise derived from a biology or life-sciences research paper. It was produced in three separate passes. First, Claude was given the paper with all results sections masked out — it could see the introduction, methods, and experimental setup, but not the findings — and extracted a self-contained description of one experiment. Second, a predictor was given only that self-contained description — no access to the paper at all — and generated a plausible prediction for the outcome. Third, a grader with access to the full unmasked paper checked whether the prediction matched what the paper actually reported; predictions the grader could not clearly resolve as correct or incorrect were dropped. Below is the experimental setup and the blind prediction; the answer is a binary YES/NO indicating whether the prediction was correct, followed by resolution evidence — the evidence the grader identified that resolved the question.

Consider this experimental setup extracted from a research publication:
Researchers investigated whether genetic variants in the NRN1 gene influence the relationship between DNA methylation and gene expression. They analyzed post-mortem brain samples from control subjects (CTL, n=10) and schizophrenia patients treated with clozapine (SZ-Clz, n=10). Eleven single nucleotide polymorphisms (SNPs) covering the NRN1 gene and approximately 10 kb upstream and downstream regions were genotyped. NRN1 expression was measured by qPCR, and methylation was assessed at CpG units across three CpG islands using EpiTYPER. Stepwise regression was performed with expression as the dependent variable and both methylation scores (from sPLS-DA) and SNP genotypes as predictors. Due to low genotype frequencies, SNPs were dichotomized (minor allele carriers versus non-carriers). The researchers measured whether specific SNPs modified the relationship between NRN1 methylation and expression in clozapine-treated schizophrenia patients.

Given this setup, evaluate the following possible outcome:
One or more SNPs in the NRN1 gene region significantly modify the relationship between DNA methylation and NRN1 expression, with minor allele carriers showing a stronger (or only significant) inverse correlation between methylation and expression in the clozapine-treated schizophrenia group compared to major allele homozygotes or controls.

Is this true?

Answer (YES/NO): NO